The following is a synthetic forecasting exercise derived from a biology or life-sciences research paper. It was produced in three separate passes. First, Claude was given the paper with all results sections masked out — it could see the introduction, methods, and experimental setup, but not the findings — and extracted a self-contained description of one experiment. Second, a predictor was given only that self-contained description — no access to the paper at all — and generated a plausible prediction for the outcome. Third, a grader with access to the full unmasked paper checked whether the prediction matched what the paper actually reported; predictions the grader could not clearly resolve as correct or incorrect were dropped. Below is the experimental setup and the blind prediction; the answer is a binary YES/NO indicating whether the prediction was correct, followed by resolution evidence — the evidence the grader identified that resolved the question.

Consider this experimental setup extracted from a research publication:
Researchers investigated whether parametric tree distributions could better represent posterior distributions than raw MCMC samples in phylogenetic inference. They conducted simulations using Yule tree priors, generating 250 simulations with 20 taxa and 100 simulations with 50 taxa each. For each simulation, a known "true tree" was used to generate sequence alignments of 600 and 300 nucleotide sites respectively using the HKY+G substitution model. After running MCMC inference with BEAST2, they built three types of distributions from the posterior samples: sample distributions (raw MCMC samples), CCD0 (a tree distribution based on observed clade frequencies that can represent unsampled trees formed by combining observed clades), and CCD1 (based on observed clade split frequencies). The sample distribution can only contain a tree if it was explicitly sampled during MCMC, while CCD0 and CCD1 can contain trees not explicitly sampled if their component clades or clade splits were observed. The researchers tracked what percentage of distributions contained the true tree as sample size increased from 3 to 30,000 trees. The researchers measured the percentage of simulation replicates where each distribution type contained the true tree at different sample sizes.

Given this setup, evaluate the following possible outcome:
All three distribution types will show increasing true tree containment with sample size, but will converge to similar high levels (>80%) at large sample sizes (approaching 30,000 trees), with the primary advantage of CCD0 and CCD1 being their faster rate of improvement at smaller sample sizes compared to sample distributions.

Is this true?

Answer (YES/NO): NO